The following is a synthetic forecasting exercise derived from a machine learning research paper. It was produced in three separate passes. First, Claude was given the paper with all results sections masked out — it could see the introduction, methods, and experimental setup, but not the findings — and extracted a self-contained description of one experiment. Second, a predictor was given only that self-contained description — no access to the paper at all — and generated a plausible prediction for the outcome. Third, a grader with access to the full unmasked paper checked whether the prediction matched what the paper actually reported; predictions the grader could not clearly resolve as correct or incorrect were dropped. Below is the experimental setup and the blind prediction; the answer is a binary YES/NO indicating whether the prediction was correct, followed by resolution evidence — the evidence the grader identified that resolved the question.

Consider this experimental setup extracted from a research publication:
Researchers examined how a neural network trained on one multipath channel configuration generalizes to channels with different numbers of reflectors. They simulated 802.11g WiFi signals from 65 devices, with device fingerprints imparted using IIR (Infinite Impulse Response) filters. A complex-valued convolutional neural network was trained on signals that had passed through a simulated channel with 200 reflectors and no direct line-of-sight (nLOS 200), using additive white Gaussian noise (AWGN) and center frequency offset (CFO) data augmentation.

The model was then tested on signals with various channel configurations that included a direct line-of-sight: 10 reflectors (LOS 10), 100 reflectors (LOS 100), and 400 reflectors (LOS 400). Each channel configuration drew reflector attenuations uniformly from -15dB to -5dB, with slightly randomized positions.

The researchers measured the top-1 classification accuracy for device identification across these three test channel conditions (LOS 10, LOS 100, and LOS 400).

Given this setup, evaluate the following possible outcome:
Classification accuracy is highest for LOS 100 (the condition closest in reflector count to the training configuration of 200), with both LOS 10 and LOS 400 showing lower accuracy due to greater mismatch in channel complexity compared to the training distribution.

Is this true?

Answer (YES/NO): NO